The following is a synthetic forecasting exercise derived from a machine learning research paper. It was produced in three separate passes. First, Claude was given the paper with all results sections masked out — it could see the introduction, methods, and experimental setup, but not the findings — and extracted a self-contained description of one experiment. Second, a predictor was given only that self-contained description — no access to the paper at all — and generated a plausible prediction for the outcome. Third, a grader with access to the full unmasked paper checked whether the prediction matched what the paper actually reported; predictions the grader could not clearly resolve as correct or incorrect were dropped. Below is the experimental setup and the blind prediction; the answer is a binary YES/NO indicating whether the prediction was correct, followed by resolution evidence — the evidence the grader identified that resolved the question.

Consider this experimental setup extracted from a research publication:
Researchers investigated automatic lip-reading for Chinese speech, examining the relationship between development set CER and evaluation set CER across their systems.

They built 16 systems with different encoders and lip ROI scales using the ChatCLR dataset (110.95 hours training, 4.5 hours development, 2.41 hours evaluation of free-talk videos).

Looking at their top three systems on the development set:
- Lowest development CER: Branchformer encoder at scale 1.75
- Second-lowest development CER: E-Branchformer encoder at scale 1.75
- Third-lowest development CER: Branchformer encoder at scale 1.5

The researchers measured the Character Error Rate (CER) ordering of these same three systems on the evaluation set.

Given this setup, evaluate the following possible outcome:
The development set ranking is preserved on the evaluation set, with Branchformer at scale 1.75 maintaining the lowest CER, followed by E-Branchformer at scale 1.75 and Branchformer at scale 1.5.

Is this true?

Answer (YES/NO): NO